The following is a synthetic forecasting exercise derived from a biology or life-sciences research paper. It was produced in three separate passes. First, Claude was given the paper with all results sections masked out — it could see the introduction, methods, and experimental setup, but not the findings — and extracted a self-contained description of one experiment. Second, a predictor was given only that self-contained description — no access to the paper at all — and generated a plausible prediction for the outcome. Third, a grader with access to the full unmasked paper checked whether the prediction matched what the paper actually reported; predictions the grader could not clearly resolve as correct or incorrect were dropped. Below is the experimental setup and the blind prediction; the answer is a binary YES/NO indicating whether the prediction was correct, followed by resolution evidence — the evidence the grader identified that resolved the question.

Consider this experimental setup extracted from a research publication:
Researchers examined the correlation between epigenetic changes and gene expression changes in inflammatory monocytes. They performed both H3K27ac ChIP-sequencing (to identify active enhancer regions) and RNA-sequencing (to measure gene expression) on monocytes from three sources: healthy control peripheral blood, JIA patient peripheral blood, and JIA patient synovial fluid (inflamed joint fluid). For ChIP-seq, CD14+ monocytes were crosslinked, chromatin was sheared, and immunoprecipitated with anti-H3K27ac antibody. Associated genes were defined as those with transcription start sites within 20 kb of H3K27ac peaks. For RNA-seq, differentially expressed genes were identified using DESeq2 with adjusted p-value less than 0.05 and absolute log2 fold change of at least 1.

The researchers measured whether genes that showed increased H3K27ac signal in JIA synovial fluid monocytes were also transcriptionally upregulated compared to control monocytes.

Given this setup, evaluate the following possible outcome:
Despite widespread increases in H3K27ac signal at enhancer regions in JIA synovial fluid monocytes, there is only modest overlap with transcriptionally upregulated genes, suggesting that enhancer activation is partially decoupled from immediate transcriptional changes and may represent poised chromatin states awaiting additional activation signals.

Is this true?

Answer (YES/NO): NO